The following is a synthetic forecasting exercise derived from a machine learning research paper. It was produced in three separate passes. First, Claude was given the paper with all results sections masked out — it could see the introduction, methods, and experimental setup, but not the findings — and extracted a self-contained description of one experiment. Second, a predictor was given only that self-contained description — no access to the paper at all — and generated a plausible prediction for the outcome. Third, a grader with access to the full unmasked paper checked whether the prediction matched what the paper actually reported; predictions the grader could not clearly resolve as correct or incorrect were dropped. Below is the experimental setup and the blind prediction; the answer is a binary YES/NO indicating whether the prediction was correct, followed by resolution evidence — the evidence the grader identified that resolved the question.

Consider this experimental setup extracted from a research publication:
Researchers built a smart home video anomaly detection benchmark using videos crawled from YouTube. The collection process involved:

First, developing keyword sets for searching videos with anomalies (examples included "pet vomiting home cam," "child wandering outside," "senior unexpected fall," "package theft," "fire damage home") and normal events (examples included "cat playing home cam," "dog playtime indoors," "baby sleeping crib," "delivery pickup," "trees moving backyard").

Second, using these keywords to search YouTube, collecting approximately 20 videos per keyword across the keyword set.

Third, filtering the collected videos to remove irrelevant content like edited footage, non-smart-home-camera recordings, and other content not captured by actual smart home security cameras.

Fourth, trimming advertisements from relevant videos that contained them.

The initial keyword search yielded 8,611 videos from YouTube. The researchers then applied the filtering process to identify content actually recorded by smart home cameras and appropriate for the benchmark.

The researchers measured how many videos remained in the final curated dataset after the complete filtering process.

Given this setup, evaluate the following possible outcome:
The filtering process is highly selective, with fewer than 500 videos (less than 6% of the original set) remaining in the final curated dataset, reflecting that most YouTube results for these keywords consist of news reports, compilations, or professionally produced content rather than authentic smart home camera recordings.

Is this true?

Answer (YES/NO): NO